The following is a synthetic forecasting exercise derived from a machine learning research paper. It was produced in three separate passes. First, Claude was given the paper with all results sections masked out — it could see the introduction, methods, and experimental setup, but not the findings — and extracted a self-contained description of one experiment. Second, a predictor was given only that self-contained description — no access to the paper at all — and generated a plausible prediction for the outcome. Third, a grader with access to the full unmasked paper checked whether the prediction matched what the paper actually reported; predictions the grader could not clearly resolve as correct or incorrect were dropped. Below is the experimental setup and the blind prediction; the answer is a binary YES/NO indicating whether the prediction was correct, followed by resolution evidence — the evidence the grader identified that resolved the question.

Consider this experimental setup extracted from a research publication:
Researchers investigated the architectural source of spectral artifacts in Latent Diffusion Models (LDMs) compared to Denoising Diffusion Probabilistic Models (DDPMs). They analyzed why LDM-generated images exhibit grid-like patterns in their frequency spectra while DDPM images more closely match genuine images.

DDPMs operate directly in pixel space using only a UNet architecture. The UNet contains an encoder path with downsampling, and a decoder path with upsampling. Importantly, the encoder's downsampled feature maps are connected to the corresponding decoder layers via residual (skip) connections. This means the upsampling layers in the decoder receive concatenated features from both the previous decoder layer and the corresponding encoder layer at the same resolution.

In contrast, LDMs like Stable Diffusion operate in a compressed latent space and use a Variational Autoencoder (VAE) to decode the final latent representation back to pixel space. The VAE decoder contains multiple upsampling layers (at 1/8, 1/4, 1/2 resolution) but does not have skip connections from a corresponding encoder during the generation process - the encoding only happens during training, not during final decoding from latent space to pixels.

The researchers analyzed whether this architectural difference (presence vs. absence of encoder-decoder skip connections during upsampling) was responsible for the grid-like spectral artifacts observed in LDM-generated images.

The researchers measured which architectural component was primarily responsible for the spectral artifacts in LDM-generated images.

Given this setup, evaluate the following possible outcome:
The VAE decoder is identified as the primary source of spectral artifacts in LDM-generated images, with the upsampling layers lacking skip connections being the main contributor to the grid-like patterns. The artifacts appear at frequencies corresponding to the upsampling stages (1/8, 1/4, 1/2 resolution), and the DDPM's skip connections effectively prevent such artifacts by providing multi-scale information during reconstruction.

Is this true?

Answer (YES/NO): YES